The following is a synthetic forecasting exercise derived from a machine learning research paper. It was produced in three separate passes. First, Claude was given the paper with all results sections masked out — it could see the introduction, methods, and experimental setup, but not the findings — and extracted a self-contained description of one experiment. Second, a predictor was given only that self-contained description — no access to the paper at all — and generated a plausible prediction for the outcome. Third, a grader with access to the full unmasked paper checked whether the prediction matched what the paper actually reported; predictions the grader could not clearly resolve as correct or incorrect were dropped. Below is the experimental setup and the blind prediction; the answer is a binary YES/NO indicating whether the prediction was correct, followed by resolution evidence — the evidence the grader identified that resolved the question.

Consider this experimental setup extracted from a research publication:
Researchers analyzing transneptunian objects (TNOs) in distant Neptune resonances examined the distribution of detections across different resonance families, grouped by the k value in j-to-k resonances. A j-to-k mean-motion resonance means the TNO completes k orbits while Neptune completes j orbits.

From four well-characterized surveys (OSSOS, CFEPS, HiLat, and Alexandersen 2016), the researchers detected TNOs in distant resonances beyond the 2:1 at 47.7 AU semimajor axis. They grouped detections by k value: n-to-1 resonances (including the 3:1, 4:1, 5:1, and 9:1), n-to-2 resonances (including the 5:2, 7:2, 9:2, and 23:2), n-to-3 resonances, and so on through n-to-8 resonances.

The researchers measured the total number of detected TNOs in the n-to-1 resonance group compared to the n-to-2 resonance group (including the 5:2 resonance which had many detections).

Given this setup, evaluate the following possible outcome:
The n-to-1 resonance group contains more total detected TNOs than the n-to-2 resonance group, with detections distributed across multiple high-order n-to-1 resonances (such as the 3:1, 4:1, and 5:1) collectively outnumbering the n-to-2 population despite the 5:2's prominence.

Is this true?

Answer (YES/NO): NO